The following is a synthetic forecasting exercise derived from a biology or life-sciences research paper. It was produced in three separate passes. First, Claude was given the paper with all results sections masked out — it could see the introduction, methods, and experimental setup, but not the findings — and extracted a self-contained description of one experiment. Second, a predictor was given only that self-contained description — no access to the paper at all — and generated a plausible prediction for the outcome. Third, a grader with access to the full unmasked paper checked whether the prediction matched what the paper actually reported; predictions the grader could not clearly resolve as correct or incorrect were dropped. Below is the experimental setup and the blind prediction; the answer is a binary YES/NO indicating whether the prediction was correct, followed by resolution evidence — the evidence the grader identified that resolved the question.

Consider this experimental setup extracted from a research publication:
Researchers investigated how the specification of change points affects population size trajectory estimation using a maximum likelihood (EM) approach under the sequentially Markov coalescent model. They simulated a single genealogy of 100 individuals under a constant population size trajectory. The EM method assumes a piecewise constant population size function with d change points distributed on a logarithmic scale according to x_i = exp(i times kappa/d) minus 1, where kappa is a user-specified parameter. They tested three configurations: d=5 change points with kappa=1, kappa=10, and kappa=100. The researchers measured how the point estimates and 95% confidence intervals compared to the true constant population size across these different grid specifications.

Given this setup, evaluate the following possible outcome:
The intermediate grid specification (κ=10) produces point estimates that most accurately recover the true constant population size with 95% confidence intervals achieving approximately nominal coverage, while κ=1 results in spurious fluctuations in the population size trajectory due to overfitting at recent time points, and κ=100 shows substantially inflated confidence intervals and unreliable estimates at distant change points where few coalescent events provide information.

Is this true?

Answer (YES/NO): NO